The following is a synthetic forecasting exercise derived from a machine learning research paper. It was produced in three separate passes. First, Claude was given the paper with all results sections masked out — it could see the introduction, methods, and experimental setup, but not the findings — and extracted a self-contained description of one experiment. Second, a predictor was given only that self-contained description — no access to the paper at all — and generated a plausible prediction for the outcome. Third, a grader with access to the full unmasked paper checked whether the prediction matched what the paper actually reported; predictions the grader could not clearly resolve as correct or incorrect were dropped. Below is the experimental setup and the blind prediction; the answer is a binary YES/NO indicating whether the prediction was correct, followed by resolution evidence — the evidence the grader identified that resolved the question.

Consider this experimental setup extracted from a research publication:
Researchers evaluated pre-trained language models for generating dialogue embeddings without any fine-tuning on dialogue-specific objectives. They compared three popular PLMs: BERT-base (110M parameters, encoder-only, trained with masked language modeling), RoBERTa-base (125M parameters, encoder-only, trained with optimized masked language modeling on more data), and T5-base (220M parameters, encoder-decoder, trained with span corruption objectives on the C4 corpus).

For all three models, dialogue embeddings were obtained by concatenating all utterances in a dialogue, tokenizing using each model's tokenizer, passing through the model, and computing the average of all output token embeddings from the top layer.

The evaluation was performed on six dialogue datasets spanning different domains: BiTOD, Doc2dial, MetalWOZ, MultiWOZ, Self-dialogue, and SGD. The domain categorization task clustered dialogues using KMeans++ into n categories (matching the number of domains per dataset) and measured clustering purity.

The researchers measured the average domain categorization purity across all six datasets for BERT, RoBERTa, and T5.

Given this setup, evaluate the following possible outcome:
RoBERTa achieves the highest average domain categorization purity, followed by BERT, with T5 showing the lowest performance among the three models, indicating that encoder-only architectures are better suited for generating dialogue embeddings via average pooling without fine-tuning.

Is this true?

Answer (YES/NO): NO